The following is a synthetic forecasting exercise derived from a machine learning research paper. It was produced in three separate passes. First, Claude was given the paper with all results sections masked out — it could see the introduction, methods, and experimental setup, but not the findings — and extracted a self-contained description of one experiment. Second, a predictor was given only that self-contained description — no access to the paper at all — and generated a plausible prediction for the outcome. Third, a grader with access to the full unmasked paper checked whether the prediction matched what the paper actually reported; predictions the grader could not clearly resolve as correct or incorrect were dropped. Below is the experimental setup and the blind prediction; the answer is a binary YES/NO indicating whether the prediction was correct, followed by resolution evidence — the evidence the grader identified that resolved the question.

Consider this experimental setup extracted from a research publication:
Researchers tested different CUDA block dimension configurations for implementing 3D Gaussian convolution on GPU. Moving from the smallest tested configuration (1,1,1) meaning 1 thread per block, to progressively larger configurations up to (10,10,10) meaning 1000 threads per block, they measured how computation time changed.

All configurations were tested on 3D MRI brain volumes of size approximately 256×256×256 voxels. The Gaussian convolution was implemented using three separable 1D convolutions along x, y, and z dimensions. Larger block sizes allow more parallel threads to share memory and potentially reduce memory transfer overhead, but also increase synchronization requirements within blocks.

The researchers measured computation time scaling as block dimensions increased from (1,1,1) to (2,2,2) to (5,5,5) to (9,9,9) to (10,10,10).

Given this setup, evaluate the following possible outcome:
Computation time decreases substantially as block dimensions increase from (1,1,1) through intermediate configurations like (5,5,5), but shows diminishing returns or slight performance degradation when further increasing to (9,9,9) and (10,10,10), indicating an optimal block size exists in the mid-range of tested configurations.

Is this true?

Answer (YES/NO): NO